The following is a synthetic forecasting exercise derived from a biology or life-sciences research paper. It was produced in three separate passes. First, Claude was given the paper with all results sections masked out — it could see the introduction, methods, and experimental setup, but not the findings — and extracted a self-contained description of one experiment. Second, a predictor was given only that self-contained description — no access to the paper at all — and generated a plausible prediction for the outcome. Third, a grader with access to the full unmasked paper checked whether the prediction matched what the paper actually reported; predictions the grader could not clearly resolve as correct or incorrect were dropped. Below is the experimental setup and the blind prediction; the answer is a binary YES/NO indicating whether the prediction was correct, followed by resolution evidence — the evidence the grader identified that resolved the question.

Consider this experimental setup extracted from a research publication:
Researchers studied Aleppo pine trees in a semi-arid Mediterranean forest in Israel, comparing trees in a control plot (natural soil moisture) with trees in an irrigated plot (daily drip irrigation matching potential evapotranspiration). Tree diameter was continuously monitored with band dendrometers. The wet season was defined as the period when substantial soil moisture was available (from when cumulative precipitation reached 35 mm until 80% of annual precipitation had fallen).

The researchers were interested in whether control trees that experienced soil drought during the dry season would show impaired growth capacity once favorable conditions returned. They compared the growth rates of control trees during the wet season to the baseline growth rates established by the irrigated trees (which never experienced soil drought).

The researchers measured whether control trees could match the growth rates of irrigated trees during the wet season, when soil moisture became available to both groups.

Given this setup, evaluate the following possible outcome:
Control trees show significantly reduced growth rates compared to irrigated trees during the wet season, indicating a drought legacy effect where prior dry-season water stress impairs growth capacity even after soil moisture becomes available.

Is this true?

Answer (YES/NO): NO